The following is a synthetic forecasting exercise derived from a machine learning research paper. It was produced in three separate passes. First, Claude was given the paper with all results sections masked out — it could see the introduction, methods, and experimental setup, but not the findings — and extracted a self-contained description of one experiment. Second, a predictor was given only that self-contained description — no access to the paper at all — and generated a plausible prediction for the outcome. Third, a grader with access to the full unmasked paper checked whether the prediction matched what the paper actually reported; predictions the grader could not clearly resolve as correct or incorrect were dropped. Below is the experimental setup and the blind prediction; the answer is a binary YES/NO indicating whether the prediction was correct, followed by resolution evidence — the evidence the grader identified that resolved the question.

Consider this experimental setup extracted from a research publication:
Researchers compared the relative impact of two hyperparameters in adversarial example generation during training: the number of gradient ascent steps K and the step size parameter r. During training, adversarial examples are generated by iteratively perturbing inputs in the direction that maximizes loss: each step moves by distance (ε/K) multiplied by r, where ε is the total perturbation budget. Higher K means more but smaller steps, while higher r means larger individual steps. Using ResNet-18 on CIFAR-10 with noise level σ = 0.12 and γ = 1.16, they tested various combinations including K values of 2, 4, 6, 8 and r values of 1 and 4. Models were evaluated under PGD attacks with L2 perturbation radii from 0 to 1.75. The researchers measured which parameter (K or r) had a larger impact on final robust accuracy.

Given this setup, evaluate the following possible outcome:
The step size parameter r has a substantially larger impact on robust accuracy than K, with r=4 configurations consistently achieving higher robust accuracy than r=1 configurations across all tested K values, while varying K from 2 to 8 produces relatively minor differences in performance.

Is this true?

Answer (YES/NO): NO